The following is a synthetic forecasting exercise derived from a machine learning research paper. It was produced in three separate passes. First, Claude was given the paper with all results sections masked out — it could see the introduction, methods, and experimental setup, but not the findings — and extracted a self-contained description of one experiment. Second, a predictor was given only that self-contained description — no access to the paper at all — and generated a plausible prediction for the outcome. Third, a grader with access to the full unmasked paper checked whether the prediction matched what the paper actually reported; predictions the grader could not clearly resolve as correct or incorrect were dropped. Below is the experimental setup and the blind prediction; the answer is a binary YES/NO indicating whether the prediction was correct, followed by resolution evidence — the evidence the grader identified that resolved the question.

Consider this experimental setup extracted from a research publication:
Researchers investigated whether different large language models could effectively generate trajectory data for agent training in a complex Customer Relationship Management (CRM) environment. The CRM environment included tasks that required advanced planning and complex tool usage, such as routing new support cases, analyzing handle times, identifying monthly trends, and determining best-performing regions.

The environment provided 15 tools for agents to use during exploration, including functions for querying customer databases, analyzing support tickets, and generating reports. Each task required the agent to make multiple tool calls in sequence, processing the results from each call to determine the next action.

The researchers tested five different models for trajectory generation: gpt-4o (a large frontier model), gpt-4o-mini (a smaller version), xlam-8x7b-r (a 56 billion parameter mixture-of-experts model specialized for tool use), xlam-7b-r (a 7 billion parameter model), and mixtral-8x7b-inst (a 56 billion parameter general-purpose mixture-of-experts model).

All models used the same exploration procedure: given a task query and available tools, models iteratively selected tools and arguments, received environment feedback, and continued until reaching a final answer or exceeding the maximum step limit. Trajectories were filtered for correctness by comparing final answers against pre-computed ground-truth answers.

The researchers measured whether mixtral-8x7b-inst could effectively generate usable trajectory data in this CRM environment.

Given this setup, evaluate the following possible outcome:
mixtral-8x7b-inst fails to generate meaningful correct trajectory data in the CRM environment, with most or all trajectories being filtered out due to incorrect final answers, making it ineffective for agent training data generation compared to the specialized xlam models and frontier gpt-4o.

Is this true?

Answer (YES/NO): NO